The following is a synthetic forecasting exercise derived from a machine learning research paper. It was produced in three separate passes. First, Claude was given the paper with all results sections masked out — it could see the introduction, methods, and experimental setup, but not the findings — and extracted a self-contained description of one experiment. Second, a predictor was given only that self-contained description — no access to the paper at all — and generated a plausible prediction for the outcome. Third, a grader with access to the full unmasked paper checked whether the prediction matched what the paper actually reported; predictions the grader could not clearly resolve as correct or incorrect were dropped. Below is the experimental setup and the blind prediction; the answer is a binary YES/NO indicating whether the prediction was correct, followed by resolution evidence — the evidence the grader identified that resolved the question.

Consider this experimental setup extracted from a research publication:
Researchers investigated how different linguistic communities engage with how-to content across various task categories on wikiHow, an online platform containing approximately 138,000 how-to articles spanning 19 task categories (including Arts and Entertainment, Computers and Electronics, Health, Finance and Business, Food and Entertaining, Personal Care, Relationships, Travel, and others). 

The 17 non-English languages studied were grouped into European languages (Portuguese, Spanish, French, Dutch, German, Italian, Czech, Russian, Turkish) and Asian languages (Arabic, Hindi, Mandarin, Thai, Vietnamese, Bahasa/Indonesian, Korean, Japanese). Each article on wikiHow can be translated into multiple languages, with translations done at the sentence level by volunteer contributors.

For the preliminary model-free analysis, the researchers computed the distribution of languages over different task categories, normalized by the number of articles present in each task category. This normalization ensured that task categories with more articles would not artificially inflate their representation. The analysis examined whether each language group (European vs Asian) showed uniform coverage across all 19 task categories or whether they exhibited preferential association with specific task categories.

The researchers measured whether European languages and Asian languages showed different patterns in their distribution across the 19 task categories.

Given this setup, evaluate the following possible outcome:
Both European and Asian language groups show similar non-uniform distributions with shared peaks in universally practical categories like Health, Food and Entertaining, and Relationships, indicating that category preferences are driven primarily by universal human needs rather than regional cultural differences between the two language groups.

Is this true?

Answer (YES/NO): NO